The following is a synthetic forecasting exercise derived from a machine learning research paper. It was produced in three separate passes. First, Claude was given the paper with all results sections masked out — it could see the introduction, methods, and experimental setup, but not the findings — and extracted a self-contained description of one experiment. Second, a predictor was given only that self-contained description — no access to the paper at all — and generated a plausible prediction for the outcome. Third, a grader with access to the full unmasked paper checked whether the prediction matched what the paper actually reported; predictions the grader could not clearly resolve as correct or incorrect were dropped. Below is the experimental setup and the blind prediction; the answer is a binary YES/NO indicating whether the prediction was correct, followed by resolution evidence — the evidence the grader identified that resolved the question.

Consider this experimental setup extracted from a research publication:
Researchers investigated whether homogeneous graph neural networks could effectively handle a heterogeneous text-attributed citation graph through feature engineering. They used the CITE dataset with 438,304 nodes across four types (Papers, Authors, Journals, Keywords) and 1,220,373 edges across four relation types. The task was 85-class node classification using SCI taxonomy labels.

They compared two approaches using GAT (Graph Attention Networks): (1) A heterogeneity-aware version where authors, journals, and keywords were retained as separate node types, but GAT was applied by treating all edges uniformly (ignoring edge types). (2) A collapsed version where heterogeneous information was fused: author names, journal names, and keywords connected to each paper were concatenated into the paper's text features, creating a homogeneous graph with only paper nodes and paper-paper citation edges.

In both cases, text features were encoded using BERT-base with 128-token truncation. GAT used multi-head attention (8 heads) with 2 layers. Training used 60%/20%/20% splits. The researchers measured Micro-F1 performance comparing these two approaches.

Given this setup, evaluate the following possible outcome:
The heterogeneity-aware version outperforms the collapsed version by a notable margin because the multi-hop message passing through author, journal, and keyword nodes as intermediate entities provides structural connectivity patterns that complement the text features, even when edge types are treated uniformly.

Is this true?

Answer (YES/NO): NO